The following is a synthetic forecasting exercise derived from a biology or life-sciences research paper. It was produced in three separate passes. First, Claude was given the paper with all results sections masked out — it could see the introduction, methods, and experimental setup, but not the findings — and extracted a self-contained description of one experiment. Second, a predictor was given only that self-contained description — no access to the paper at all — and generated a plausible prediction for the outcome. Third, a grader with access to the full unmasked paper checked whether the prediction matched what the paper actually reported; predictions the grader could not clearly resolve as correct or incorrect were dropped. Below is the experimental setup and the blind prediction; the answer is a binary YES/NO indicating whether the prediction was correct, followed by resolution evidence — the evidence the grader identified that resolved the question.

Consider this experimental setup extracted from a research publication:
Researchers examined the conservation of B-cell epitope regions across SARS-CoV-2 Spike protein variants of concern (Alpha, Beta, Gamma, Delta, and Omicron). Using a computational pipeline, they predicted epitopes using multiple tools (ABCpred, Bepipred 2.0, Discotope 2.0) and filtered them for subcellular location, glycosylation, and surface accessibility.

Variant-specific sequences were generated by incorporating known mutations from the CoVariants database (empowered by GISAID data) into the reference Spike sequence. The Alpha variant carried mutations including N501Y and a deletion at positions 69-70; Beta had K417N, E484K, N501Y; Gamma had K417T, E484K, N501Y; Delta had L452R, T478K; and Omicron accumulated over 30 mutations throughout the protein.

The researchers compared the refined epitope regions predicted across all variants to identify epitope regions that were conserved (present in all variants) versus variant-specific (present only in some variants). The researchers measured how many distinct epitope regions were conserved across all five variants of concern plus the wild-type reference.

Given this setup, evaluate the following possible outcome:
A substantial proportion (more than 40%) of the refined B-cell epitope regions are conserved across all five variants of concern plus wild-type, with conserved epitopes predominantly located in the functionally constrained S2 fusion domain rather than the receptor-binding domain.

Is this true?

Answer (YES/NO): NO